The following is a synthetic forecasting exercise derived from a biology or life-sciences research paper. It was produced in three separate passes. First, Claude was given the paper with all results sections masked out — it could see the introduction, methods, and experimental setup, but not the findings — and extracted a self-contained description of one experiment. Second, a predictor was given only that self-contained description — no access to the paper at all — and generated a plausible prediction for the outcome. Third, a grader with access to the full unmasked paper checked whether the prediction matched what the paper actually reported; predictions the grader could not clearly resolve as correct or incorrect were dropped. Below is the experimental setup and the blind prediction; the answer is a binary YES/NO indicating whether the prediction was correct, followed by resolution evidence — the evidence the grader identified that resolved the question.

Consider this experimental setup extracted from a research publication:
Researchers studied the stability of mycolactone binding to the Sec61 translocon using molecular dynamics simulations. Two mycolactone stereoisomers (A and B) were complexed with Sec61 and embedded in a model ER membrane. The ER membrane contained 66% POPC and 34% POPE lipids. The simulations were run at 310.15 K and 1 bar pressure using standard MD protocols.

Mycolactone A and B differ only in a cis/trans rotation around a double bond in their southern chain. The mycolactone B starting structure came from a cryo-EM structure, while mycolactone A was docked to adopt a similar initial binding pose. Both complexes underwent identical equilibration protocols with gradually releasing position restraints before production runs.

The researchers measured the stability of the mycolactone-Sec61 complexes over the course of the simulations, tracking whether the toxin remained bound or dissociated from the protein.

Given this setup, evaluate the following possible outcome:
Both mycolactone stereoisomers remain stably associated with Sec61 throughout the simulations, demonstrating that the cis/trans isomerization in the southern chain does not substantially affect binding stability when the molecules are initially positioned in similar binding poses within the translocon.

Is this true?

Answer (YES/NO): YES